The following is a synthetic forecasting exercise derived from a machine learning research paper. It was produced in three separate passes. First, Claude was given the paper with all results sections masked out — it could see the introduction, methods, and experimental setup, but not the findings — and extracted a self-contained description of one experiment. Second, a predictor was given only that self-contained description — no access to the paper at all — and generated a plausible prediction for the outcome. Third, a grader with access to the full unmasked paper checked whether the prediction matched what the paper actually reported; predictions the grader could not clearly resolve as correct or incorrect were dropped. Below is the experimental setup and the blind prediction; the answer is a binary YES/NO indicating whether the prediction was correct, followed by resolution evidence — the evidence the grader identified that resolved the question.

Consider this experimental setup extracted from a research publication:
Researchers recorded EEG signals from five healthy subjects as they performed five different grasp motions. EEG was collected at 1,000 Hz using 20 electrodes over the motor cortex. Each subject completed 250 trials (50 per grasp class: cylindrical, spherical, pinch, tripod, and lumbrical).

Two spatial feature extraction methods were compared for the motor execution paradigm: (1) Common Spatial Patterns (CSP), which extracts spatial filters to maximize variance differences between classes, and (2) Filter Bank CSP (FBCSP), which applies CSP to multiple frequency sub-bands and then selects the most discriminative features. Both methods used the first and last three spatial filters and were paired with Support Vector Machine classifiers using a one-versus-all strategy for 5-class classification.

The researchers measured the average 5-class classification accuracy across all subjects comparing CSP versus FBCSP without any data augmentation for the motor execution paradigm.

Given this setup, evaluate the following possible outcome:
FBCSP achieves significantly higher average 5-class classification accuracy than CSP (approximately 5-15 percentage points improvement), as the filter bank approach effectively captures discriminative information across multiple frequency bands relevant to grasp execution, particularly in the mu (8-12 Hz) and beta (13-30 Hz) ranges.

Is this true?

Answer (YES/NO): NO